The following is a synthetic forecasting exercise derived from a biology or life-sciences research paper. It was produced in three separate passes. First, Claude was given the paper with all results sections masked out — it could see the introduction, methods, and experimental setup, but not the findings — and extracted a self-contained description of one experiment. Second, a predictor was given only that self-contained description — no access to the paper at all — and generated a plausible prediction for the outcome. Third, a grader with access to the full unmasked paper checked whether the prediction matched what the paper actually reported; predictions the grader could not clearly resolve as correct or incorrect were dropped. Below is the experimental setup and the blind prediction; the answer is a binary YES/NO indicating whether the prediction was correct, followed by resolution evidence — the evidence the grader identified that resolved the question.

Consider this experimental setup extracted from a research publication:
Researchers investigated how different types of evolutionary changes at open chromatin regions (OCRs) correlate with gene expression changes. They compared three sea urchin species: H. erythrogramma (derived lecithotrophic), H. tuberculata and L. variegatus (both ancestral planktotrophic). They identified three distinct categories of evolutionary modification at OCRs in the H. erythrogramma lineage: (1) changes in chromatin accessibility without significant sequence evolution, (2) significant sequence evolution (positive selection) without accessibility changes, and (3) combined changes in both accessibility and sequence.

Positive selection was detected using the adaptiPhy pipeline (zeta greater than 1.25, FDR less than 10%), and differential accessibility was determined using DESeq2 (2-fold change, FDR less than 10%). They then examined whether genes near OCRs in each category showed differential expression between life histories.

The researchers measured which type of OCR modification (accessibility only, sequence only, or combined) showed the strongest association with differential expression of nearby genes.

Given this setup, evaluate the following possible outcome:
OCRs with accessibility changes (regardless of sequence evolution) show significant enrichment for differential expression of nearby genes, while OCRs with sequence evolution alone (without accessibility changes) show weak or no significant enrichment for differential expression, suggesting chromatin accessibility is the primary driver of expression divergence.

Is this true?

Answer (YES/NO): NO